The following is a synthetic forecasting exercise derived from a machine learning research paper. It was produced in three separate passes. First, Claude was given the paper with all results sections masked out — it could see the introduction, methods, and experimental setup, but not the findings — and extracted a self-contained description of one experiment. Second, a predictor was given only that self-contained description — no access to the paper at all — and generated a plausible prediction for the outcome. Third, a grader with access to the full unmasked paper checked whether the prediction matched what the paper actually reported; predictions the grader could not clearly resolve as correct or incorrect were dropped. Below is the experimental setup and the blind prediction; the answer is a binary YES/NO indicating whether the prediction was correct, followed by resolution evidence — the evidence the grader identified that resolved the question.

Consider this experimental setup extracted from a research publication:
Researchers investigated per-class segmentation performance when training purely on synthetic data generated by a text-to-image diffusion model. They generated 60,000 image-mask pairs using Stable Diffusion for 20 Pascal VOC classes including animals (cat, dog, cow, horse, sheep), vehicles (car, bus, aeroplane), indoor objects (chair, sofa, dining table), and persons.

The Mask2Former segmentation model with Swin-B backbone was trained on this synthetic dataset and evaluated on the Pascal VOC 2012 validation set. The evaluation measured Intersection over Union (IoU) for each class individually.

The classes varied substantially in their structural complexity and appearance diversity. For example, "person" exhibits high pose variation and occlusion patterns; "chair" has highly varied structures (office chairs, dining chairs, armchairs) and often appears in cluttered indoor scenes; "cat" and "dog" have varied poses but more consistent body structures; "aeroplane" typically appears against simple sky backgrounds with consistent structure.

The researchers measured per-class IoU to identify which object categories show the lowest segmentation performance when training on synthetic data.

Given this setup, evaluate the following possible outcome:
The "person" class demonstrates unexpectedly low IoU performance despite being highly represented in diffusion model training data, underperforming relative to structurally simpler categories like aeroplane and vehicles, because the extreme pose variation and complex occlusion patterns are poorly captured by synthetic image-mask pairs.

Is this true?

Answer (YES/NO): NO